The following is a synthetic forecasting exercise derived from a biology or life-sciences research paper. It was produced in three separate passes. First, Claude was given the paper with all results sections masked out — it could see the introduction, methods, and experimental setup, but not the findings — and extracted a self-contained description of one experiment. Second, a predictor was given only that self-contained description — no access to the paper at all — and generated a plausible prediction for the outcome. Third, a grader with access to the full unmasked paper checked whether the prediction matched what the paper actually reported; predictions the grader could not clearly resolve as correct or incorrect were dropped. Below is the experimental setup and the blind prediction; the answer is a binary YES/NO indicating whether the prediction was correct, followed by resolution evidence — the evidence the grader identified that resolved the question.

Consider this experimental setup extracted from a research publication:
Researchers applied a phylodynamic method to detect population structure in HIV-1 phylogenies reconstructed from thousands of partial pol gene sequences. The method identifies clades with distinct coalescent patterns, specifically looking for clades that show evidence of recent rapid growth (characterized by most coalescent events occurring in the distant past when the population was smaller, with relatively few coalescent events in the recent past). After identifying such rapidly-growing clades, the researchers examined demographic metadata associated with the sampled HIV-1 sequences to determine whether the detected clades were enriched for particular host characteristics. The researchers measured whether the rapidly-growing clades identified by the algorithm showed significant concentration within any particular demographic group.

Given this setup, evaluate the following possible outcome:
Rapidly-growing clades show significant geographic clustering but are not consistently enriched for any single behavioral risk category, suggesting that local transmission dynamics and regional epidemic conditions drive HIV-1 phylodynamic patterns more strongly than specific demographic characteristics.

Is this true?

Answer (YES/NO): NO